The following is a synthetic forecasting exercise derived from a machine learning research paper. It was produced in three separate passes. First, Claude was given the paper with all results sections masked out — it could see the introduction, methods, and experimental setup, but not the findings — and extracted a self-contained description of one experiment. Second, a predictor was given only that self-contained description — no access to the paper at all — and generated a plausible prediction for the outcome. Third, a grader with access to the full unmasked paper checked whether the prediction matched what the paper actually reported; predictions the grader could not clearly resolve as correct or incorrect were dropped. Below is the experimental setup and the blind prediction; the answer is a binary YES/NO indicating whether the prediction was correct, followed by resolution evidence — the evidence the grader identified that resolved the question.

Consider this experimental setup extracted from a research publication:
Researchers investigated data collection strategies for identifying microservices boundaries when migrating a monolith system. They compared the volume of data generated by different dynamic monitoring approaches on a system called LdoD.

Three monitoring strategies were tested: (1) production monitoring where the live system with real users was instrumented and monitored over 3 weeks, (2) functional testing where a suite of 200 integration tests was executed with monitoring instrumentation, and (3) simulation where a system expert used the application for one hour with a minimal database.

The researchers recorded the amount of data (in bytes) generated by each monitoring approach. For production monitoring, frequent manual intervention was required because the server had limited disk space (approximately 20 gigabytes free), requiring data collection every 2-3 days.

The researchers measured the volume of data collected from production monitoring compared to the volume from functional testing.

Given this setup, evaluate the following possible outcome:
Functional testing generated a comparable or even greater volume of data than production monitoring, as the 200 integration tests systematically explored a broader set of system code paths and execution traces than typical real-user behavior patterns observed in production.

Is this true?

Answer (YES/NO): NO